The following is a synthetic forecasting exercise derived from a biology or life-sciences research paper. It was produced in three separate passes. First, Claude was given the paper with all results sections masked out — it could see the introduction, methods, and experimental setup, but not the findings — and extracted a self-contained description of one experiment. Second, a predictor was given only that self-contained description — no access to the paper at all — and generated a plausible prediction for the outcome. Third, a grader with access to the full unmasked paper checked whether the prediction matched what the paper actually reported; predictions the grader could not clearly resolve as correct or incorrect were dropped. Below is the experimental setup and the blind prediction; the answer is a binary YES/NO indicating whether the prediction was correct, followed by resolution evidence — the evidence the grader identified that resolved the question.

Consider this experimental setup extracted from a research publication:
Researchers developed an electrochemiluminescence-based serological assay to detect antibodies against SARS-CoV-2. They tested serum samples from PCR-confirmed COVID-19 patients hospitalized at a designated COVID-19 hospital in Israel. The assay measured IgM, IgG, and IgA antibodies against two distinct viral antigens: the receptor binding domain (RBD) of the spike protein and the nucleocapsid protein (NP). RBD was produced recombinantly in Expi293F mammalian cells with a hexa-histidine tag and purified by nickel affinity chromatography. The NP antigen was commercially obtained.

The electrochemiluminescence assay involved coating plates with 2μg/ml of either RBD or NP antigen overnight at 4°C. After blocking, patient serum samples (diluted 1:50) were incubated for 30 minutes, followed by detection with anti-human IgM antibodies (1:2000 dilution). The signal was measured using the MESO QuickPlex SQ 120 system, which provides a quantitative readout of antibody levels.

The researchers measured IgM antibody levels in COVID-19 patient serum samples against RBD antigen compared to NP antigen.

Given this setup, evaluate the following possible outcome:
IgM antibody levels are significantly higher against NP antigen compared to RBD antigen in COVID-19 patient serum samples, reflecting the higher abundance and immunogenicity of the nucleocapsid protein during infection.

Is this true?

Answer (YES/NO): NO